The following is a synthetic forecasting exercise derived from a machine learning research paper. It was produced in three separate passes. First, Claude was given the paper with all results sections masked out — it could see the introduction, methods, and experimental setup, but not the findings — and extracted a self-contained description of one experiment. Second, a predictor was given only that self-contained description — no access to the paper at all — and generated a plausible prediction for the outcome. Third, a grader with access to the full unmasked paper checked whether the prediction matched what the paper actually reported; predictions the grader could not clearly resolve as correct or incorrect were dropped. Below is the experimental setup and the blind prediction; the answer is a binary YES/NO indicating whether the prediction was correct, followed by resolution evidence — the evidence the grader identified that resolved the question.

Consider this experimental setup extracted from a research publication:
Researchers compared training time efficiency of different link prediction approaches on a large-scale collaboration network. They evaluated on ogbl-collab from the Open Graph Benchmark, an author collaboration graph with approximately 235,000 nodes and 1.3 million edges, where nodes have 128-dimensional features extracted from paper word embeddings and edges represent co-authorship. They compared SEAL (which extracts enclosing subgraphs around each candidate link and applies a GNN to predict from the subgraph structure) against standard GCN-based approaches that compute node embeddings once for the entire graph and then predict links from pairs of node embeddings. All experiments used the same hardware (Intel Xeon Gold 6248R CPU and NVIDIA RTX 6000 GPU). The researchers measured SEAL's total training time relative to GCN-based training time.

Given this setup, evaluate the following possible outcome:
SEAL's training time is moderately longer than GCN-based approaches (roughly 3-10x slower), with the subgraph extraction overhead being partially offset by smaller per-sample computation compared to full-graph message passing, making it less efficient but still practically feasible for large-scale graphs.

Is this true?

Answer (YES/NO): NO